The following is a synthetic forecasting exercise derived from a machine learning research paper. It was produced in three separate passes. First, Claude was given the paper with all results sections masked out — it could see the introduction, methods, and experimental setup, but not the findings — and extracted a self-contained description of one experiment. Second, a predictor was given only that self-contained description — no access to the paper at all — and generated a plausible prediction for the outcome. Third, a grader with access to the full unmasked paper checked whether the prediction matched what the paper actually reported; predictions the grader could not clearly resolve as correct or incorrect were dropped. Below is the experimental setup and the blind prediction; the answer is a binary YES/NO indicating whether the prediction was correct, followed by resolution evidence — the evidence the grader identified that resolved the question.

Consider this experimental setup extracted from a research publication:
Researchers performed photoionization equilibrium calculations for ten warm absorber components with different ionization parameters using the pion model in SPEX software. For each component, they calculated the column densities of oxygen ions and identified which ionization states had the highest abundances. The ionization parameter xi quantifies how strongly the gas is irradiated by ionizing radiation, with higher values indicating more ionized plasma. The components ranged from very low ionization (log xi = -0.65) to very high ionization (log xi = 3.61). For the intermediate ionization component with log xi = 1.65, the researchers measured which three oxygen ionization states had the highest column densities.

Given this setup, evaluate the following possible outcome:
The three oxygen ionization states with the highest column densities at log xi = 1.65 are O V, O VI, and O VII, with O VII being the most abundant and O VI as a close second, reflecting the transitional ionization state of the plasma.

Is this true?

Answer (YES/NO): NO